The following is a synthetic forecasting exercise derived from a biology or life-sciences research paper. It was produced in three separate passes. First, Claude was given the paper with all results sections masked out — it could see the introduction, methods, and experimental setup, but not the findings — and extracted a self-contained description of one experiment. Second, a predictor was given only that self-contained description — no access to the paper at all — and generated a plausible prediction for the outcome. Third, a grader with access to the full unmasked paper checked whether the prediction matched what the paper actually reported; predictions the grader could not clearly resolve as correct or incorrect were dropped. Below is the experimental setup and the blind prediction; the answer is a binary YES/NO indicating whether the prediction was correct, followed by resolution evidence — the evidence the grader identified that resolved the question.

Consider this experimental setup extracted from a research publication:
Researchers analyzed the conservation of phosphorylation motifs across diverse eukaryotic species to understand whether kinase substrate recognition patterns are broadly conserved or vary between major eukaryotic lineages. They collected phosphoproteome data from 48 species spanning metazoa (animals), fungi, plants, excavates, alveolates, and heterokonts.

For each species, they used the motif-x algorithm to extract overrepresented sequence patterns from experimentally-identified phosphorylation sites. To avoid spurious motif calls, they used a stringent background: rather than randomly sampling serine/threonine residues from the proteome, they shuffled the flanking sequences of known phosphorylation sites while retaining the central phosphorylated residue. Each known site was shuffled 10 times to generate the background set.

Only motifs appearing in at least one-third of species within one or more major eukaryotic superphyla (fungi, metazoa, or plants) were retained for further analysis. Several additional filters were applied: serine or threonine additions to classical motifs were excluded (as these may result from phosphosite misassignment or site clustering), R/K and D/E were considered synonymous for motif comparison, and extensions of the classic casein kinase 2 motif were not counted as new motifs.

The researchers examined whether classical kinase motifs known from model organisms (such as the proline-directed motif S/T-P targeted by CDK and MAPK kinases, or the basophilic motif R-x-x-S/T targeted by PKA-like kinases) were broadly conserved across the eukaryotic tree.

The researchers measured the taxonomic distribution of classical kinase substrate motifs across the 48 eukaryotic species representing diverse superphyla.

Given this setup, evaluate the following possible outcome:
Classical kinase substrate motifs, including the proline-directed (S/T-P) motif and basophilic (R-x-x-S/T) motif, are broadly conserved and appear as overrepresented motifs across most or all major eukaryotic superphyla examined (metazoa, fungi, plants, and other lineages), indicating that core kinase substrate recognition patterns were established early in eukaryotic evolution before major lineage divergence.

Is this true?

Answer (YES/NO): YES